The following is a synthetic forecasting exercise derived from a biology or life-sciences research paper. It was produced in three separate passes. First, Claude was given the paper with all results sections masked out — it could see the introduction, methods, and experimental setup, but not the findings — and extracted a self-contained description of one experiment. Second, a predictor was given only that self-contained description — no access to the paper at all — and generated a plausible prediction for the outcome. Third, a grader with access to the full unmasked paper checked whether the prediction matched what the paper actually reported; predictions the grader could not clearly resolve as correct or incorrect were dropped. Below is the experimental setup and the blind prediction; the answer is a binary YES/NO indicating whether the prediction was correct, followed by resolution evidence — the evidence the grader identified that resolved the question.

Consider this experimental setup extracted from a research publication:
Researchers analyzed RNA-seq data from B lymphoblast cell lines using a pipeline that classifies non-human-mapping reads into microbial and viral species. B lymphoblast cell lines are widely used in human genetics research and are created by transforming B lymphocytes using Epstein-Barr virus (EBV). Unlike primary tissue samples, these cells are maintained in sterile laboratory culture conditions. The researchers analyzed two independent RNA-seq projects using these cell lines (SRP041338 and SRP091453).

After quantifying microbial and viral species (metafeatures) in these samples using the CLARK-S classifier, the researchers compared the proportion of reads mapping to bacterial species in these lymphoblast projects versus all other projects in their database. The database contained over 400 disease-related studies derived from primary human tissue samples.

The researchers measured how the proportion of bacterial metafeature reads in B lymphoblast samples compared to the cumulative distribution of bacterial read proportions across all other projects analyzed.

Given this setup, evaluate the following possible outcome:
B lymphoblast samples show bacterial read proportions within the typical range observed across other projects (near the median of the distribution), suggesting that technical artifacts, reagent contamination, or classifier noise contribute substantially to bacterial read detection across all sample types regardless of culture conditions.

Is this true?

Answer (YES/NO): NO